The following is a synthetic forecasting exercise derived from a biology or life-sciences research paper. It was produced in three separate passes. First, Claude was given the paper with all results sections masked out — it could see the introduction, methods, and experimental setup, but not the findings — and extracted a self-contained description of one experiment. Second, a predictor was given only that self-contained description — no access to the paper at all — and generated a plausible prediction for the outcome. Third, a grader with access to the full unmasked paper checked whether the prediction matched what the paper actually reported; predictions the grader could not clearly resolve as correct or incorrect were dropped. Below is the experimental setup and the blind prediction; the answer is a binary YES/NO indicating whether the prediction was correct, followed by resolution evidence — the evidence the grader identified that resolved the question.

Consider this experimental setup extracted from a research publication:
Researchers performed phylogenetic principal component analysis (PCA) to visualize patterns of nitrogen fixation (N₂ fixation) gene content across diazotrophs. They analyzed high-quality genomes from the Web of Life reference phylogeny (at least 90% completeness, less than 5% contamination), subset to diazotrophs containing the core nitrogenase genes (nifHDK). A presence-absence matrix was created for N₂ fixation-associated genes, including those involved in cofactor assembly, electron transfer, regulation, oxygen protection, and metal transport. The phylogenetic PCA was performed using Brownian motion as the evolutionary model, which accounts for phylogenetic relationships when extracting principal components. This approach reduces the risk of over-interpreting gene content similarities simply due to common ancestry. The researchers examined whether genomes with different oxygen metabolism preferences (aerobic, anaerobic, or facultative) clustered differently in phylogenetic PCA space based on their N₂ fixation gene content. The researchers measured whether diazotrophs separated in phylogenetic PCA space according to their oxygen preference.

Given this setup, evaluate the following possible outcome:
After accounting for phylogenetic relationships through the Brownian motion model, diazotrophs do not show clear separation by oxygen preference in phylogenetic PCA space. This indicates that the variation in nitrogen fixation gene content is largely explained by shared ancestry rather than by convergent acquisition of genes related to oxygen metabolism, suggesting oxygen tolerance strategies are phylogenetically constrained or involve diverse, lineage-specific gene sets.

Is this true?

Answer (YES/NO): YES